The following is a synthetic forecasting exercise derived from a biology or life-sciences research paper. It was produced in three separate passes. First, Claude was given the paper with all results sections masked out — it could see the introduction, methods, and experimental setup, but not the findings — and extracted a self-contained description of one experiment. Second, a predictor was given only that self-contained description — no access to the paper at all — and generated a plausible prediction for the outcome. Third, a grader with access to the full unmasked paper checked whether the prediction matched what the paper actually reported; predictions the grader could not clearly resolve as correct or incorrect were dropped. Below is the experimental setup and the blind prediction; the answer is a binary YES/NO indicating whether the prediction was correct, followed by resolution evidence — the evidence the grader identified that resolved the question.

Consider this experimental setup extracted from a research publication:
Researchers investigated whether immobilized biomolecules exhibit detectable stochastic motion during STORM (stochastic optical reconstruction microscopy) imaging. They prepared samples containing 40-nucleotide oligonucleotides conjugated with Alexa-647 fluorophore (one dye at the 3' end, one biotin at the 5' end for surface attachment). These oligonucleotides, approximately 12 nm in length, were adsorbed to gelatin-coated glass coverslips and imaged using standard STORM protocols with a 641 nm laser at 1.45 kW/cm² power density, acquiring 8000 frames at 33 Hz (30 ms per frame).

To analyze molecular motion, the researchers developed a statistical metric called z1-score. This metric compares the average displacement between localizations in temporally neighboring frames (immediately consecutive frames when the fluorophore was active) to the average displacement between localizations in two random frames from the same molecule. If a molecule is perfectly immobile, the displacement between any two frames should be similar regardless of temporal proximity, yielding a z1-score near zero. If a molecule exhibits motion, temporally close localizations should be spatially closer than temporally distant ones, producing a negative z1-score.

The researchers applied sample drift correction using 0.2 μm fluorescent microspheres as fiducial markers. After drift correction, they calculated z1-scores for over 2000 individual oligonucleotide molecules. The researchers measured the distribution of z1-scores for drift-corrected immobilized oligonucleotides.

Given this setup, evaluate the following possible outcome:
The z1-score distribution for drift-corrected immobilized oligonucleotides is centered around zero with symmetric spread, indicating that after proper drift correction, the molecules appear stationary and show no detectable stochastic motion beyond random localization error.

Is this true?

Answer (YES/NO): NO